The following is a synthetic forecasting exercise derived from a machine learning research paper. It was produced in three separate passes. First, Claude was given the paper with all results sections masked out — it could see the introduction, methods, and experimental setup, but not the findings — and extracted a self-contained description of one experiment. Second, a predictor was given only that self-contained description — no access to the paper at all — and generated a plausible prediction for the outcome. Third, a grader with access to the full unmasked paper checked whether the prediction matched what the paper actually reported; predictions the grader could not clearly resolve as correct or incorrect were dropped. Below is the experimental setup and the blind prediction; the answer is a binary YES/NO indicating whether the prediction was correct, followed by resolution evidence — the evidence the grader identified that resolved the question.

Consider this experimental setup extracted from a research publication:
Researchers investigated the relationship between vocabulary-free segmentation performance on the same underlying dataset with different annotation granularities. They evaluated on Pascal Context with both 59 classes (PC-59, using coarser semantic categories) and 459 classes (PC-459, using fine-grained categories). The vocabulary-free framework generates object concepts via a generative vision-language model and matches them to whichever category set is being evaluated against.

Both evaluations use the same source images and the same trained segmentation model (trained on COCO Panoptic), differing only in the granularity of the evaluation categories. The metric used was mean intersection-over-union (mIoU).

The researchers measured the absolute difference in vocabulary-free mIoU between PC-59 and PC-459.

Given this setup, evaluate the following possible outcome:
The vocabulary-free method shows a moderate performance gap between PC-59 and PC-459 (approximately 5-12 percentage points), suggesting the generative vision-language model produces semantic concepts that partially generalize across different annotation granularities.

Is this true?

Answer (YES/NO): NO